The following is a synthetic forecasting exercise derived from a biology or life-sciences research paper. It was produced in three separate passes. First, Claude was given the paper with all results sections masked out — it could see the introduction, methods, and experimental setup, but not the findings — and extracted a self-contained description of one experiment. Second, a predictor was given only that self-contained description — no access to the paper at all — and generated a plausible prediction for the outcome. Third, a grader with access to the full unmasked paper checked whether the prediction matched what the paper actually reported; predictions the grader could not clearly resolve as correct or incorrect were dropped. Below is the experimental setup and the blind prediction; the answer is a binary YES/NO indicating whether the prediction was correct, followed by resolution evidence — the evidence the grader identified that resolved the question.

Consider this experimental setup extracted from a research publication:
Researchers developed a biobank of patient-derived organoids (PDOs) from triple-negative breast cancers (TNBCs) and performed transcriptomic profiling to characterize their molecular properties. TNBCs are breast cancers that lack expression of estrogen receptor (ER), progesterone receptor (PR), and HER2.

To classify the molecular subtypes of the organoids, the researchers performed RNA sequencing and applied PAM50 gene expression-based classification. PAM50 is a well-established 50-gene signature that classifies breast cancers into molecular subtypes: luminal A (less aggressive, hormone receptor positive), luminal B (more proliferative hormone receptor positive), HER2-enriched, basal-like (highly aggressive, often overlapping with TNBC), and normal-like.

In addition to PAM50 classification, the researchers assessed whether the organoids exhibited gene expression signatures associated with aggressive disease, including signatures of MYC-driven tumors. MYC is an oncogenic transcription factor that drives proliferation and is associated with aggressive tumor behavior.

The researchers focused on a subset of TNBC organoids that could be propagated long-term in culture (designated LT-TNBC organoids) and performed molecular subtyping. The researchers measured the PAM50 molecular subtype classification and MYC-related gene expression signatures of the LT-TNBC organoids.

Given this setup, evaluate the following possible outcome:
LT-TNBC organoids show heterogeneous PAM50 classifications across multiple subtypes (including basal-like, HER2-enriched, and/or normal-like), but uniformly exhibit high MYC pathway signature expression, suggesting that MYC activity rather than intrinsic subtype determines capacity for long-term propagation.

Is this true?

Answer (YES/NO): NO